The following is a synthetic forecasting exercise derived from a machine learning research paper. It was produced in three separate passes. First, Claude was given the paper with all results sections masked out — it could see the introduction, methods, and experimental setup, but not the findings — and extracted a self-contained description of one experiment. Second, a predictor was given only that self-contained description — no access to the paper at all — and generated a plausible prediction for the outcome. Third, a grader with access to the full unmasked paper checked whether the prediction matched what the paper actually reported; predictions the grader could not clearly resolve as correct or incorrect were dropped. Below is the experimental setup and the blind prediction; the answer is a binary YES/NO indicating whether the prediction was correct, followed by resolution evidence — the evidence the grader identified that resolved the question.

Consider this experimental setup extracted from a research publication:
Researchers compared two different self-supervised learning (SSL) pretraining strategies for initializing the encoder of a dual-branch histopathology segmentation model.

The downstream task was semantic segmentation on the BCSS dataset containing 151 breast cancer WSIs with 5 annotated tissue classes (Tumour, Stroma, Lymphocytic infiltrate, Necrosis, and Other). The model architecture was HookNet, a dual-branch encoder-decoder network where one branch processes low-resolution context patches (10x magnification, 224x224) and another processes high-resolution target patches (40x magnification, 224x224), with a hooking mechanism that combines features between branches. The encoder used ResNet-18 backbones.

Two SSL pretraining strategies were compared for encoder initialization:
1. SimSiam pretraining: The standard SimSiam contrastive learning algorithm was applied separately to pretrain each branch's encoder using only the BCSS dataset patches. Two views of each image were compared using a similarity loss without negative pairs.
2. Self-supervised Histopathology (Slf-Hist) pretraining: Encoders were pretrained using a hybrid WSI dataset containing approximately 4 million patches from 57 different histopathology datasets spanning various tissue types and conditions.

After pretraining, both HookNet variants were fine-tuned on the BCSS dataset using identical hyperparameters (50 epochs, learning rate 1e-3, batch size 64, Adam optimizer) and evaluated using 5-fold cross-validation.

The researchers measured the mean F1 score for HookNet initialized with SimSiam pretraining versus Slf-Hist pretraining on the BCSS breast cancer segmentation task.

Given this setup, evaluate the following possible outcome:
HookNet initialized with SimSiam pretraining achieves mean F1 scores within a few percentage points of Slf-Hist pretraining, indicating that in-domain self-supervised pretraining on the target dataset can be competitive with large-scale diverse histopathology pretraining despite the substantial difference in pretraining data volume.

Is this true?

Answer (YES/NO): YES